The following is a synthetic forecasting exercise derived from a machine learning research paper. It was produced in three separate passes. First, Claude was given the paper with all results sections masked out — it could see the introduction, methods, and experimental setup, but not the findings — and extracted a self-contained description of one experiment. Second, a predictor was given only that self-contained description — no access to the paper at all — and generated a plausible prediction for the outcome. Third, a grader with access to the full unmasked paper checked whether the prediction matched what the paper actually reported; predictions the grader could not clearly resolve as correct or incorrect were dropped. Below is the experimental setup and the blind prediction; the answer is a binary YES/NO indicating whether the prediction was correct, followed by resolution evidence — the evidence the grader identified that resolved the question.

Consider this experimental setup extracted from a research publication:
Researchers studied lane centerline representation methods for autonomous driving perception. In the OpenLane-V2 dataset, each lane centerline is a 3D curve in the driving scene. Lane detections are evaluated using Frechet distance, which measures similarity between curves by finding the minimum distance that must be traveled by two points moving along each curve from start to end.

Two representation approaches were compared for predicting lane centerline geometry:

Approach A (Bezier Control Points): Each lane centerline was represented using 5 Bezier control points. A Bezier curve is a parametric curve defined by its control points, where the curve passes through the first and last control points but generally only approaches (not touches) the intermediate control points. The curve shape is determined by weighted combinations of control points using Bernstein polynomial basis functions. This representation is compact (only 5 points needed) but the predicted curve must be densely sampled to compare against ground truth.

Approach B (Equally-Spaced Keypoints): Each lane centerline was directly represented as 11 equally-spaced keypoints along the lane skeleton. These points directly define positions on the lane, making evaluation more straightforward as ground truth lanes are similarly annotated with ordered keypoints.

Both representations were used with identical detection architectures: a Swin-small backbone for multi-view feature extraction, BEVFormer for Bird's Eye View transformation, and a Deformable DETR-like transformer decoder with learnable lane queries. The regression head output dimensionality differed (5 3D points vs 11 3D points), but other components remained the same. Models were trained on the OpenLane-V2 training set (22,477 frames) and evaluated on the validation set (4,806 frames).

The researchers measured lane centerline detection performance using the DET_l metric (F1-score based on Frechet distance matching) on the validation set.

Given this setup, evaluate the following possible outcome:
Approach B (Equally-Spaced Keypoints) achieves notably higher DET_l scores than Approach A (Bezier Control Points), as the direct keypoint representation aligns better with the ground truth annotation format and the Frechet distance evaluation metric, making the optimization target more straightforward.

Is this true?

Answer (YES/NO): YES